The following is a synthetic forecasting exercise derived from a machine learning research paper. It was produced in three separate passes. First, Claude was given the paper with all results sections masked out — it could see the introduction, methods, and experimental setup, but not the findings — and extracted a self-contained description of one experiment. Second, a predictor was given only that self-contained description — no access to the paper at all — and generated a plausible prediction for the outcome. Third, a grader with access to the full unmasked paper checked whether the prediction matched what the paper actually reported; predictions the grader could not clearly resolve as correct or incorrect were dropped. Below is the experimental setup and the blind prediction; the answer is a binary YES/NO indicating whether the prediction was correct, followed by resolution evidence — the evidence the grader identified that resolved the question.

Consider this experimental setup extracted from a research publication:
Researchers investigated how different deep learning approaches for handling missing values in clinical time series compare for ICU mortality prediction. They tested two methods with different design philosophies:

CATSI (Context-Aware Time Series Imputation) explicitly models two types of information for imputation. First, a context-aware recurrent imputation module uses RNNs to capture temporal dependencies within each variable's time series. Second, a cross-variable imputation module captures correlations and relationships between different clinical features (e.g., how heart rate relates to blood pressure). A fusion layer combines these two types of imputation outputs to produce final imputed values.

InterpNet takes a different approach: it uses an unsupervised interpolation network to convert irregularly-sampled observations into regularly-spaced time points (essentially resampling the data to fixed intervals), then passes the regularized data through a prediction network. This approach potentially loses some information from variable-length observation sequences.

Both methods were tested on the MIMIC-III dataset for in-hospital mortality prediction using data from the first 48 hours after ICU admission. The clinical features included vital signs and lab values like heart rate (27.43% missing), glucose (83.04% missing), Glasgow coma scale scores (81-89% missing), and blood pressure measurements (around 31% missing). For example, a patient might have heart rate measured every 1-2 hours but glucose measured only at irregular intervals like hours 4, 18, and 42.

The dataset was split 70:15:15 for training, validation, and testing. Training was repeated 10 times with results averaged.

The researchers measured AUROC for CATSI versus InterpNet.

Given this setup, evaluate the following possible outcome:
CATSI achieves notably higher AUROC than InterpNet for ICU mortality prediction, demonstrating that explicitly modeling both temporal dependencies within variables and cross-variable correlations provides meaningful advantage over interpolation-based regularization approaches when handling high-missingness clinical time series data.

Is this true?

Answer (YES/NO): YES